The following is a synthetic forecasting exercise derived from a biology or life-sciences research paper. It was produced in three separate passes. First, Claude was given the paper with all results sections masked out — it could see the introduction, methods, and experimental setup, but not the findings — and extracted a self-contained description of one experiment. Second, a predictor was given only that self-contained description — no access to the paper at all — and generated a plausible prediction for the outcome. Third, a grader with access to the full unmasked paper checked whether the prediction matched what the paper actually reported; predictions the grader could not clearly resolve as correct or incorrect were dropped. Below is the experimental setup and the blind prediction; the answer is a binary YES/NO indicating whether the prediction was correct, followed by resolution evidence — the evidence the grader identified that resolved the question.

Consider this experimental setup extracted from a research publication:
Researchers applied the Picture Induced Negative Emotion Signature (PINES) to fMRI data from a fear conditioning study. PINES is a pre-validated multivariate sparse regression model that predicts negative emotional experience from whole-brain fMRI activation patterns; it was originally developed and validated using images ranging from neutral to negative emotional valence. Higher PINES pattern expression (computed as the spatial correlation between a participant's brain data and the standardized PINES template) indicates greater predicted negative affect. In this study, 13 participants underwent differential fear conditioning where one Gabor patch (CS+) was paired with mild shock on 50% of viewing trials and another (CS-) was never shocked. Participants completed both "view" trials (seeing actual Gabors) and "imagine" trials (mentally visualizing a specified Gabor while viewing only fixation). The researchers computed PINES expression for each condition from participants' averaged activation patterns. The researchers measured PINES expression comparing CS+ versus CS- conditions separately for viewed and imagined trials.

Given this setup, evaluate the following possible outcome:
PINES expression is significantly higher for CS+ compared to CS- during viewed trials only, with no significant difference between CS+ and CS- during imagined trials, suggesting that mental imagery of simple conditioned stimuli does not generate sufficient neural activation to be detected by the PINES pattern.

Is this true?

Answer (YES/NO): NO